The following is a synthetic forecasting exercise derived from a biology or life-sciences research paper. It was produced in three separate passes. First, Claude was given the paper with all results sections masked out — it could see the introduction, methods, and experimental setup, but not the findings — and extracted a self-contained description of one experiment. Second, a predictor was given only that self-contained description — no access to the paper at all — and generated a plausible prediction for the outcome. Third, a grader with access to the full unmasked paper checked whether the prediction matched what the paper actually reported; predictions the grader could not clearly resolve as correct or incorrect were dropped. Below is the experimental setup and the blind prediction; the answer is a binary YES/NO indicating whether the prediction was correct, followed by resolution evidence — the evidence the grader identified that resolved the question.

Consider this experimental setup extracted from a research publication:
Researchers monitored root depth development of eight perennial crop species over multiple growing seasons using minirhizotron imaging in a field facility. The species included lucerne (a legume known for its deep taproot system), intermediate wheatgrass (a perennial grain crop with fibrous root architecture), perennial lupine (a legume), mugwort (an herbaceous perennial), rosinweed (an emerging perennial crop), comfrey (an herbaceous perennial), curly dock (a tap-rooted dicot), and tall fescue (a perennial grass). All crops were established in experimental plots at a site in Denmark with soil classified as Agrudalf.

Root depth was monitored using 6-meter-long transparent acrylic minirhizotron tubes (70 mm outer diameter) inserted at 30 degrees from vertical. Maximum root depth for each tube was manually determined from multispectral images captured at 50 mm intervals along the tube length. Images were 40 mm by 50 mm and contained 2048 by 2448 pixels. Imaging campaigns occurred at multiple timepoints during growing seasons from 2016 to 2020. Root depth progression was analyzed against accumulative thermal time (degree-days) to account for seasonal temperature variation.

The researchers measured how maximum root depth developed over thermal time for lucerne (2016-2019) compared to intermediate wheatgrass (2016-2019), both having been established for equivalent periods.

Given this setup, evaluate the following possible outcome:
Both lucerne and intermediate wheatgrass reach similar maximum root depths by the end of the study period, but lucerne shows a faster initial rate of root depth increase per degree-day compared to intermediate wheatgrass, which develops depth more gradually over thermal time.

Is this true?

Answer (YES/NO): NO